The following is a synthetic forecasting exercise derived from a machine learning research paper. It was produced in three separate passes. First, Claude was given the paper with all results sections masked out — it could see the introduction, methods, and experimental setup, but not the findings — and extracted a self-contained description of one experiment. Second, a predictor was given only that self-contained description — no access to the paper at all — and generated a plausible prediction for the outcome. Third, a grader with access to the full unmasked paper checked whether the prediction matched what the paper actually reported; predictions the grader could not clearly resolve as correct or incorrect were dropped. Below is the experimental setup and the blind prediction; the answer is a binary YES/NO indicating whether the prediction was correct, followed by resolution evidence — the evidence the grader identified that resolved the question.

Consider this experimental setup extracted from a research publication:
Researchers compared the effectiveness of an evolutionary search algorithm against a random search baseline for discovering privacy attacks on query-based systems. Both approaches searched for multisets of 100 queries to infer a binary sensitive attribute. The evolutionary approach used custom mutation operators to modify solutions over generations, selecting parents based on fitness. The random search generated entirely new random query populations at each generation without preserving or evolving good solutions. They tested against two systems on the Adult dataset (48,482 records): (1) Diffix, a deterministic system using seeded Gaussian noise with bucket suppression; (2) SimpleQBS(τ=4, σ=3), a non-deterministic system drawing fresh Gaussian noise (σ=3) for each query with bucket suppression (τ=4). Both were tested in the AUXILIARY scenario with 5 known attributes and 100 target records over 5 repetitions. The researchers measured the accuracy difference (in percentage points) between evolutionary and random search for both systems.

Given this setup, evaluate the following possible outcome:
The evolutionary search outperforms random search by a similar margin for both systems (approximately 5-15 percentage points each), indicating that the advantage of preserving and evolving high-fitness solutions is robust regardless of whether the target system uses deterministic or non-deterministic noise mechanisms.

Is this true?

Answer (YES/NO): YES